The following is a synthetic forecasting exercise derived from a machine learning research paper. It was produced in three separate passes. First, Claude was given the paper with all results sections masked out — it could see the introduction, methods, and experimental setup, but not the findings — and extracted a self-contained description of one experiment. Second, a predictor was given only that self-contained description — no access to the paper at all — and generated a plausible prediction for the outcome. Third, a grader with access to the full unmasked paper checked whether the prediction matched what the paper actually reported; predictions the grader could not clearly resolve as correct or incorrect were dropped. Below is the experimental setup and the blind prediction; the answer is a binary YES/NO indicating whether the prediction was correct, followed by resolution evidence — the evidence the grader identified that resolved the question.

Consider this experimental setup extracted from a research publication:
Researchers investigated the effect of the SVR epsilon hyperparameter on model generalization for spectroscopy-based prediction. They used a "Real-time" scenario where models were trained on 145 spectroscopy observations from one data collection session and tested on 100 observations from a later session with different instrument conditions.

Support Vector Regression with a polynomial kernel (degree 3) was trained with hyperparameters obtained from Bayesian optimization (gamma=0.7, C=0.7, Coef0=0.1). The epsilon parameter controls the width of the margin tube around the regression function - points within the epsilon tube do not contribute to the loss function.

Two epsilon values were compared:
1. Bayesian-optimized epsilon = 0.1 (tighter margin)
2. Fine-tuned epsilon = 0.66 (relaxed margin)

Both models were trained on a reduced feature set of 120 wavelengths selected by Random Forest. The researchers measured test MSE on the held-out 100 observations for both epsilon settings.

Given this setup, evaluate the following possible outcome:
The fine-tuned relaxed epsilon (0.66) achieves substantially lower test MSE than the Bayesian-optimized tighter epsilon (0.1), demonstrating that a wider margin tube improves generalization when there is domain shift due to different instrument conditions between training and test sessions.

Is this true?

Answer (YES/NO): YES